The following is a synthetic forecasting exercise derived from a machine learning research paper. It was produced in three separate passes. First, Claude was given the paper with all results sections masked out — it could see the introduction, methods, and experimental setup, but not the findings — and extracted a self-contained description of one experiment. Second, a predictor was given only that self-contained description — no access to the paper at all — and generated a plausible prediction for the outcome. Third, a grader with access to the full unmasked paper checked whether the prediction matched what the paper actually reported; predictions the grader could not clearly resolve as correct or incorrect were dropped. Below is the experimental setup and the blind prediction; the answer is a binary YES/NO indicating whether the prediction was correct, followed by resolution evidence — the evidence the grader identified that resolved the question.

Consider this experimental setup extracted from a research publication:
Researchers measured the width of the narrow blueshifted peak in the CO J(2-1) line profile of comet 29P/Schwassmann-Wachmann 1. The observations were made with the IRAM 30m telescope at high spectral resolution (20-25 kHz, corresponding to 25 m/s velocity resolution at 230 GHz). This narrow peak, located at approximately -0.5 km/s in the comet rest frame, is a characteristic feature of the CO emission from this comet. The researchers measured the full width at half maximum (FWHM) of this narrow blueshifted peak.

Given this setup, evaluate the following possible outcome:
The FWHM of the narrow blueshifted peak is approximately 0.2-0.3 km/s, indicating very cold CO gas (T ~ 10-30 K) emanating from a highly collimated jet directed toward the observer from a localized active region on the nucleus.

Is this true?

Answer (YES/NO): NO